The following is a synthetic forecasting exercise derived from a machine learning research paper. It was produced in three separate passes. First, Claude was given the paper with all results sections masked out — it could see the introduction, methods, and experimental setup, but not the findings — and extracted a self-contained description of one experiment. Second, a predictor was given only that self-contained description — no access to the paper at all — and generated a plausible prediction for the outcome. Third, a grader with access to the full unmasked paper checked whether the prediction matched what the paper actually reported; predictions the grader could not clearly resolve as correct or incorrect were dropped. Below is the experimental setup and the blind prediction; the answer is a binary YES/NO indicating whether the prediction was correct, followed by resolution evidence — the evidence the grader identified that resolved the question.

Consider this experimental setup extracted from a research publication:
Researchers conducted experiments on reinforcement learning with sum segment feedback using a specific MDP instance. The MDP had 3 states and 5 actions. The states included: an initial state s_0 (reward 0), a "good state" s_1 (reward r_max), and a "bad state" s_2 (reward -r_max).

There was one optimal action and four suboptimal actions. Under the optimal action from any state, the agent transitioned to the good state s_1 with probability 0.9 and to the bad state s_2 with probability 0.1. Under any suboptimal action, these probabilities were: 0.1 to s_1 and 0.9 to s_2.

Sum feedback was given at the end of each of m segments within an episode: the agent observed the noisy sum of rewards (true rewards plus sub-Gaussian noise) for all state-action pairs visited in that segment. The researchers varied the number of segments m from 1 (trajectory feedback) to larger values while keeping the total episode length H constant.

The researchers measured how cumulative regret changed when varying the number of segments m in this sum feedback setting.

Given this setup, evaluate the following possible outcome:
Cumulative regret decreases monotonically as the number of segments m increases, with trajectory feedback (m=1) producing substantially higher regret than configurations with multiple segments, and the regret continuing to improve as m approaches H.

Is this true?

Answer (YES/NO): NO